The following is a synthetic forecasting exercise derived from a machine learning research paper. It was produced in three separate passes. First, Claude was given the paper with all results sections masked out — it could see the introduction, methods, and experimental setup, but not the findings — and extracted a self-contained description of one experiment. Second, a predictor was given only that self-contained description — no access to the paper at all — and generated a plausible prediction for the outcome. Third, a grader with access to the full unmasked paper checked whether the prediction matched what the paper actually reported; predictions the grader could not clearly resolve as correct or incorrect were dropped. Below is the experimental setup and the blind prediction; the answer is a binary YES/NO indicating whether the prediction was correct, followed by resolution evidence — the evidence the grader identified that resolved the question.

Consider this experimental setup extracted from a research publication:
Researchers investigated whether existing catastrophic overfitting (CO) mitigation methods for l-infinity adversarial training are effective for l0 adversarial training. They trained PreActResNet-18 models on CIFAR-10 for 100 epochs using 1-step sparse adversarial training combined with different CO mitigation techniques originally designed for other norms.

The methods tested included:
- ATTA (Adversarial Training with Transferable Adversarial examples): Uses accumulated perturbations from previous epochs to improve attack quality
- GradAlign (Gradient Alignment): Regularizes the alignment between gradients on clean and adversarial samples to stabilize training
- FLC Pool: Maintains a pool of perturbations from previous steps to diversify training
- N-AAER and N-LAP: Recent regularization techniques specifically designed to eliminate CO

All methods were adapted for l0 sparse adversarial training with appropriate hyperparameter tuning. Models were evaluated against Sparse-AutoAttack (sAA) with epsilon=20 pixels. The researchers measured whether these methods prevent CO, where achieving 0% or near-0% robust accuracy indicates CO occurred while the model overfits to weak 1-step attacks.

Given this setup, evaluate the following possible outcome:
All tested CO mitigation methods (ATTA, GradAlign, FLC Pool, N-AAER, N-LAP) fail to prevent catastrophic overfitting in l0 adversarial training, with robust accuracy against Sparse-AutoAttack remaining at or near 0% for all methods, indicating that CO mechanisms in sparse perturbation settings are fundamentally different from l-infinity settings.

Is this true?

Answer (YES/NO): YES